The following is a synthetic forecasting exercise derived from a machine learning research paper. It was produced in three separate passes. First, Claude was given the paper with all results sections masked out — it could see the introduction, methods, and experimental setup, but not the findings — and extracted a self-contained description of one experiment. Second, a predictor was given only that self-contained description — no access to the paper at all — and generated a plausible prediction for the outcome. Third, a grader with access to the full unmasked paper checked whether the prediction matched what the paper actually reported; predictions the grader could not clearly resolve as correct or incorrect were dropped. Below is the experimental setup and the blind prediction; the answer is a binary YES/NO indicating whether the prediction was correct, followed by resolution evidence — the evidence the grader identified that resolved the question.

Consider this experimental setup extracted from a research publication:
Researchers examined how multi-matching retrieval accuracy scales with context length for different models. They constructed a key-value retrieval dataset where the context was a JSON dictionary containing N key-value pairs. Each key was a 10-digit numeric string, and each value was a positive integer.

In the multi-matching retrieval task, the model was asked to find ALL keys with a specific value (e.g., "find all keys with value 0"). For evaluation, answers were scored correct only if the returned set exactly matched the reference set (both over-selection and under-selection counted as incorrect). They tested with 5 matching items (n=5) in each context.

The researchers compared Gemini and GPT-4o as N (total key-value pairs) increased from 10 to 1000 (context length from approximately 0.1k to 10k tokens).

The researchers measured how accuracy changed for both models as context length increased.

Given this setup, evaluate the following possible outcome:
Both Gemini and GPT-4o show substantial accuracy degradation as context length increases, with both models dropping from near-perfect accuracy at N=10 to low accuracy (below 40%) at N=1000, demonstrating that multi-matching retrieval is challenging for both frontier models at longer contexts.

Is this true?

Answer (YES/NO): NO